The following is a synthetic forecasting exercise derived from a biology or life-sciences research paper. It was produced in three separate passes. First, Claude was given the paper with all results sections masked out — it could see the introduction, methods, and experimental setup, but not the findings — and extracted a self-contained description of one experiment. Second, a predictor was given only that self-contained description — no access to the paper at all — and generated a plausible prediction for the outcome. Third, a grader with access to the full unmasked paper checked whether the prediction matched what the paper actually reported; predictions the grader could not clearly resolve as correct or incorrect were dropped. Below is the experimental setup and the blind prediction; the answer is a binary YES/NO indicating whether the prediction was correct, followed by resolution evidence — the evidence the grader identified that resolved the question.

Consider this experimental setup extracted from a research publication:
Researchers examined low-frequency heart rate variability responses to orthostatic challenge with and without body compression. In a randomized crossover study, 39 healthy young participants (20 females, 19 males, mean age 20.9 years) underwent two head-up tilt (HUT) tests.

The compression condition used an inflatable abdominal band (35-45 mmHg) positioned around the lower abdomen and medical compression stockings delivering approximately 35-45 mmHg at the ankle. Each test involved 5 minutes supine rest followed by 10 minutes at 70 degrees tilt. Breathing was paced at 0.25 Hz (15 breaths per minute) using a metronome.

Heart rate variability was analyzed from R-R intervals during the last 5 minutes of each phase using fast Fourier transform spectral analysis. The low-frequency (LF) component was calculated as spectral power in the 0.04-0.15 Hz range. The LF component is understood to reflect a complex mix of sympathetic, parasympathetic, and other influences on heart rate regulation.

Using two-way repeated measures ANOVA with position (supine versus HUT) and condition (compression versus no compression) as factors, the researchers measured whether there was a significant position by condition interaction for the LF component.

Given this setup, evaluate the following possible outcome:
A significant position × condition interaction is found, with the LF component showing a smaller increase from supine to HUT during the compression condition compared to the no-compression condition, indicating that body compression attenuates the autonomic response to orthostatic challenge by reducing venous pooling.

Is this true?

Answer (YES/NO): NO